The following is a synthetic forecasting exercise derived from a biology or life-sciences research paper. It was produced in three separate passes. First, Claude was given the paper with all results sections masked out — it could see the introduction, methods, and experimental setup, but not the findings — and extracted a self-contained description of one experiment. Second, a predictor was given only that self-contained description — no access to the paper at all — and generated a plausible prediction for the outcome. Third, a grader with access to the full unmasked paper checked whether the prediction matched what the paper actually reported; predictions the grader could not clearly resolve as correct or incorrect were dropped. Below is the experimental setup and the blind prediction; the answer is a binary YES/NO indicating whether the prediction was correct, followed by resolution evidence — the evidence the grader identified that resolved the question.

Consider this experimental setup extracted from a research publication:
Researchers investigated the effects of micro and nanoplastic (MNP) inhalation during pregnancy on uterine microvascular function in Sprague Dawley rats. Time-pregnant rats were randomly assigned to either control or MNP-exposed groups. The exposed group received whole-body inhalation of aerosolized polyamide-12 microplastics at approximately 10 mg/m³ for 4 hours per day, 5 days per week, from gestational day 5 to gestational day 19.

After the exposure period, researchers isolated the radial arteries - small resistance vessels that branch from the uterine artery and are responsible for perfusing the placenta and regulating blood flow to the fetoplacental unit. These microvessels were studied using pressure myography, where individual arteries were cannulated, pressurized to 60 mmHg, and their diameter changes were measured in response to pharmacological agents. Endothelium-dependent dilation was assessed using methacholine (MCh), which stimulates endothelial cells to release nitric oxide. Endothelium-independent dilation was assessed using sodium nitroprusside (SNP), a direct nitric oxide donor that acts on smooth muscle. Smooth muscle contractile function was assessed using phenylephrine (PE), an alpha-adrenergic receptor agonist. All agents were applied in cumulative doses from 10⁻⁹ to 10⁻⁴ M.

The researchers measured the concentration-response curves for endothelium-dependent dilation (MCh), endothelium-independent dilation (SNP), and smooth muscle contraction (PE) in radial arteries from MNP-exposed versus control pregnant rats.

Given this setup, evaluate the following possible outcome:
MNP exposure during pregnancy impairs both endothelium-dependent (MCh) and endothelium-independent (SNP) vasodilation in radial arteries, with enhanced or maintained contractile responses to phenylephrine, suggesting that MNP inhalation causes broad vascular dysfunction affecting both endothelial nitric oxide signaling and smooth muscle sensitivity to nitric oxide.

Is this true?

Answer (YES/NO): NO